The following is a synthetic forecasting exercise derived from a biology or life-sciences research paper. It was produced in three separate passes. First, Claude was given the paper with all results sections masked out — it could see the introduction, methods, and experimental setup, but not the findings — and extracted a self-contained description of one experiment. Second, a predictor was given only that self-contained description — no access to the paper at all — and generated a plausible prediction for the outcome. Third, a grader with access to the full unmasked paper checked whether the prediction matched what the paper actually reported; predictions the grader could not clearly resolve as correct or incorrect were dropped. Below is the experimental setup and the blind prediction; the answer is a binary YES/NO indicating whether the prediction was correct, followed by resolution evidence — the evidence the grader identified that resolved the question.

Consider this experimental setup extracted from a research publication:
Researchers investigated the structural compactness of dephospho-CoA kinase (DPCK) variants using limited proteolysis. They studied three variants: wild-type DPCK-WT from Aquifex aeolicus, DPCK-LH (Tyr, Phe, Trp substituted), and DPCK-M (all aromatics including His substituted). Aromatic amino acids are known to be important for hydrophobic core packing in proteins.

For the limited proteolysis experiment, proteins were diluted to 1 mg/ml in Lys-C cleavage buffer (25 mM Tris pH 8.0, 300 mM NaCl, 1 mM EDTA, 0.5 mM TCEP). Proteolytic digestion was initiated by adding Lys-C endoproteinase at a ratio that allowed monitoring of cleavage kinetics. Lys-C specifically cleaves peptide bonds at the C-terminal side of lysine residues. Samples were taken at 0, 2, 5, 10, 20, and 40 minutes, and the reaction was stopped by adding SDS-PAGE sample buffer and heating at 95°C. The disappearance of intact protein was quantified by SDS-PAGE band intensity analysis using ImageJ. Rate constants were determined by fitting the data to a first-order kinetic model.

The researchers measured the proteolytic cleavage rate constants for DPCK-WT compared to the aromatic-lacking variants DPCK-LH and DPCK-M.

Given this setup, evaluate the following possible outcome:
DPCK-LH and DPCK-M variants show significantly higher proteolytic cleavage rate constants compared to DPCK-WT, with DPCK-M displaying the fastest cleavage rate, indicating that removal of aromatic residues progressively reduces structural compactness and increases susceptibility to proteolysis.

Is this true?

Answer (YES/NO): YES